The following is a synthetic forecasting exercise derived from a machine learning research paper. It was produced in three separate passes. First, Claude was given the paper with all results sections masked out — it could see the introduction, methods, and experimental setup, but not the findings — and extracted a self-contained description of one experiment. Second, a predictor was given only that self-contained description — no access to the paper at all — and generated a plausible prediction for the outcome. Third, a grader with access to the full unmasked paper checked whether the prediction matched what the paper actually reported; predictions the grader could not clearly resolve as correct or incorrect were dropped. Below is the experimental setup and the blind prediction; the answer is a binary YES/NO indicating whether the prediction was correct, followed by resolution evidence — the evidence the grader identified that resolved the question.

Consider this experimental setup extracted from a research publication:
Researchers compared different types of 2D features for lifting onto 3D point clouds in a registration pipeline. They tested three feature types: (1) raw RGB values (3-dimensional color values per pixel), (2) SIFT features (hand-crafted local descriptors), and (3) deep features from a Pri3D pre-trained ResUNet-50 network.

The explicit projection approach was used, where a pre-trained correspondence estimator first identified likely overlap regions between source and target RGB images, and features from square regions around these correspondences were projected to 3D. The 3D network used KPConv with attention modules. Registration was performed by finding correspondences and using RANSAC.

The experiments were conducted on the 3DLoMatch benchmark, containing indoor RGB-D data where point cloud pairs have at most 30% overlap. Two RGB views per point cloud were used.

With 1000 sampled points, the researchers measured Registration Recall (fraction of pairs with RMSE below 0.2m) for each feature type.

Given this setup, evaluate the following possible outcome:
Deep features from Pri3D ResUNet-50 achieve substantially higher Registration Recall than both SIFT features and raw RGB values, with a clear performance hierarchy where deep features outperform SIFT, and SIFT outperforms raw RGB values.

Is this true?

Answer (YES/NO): NO